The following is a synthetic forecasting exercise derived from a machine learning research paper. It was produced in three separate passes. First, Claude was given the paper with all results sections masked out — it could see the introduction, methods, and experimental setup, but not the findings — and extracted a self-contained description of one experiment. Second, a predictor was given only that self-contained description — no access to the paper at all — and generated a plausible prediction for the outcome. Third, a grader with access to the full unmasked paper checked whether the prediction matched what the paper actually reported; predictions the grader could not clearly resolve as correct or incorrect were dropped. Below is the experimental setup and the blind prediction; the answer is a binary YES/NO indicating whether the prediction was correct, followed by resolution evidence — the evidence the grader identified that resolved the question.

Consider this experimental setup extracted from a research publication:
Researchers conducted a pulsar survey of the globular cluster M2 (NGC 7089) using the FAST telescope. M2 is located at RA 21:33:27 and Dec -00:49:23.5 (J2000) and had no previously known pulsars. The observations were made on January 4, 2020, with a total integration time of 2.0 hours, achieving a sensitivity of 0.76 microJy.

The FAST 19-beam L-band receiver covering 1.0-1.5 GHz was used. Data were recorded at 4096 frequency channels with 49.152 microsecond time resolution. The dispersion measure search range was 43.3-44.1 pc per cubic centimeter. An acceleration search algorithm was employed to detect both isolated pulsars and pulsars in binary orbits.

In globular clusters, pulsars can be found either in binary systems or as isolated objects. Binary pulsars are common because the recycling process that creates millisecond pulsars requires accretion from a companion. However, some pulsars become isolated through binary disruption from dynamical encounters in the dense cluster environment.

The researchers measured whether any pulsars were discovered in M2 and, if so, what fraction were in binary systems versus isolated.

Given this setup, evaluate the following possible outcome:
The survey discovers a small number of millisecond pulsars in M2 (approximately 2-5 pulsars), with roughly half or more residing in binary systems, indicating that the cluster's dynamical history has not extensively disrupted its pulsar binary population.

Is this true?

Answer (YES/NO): YES